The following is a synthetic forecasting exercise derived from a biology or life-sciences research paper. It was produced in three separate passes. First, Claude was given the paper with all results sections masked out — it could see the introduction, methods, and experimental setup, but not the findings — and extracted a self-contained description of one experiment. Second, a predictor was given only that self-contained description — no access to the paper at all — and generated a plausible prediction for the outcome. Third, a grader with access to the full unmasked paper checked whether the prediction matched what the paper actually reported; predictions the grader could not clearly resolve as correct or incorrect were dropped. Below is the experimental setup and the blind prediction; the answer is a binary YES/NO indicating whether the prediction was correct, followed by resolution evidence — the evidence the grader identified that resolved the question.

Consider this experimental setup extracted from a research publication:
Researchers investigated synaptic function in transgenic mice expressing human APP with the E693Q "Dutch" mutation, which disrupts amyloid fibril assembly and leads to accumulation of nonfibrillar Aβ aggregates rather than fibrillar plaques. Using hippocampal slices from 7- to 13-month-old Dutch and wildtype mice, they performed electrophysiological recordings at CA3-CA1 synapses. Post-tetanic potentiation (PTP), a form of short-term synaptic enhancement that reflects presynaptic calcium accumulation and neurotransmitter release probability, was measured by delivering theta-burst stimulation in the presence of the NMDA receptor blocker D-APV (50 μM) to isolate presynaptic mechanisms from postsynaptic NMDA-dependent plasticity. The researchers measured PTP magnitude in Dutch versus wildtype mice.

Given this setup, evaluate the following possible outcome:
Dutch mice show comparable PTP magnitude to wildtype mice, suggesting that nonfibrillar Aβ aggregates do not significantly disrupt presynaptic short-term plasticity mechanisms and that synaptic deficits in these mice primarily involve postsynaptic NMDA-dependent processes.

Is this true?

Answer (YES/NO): NO